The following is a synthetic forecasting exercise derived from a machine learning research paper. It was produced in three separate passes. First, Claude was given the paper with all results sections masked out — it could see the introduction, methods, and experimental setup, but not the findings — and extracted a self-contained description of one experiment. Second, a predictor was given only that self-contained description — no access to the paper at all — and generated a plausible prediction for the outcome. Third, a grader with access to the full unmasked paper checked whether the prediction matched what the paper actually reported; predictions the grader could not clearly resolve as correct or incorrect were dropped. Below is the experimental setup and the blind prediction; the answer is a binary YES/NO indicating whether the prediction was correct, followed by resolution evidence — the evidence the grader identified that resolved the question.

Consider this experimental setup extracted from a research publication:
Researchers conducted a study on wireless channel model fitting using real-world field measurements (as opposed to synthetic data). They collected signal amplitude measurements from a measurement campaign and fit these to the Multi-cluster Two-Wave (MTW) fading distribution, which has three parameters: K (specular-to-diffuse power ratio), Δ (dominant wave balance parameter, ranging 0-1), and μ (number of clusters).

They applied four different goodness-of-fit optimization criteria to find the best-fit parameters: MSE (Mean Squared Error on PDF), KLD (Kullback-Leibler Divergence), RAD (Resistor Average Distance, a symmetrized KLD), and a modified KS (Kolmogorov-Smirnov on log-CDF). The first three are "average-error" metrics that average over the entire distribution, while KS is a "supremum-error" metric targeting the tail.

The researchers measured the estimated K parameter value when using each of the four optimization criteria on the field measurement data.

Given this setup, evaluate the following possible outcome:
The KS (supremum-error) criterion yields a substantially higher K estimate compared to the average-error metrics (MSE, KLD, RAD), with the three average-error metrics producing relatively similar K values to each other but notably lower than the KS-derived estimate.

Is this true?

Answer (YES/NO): YES